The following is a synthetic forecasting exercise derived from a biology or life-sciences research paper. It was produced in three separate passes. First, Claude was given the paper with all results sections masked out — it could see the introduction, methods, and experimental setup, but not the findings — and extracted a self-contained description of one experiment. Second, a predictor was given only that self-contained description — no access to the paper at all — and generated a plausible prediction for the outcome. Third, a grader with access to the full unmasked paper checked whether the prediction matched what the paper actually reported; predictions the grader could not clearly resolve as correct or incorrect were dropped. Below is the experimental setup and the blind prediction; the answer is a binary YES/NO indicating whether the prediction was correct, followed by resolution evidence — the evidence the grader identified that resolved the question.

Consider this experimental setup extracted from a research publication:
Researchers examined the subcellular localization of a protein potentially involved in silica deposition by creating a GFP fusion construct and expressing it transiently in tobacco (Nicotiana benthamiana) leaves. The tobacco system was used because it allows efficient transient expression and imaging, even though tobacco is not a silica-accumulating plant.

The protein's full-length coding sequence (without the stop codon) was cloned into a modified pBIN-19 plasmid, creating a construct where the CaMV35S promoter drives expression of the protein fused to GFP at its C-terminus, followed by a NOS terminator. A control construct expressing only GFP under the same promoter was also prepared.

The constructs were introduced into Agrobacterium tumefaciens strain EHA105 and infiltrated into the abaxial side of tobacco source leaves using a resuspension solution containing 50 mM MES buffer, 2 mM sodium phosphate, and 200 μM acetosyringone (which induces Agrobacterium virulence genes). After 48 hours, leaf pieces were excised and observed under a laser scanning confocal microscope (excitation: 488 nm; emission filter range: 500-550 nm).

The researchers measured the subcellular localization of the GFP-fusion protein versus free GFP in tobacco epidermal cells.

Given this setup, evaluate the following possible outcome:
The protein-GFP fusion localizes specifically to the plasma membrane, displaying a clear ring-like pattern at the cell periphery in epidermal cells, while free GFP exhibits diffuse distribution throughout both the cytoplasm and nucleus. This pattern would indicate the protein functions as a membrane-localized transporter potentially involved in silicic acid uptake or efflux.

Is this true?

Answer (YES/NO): NO